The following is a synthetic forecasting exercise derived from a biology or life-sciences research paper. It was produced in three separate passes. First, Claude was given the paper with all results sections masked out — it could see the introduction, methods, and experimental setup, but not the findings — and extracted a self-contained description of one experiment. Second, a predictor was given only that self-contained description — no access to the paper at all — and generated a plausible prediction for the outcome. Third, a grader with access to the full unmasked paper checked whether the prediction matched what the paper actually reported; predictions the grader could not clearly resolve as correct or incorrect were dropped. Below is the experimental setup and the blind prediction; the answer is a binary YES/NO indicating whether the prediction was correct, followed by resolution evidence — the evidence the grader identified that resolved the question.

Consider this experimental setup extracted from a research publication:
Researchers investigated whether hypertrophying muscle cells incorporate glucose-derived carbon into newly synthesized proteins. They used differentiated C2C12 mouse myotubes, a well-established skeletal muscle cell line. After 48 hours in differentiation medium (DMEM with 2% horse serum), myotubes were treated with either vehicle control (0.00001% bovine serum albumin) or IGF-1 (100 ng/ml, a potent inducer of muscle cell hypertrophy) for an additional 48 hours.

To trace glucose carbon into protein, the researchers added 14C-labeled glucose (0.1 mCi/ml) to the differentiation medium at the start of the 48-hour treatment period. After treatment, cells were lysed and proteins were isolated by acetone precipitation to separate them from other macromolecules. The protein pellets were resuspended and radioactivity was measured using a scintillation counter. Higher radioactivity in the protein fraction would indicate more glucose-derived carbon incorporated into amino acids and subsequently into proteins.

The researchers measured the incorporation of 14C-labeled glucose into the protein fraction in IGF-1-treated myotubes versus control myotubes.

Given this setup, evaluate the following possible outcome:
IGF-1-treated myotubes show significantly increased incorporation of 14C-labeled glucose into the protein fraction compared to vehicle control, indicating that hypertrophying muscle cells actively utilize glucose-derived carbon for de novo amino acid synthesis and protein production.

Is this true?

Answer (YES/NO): YES